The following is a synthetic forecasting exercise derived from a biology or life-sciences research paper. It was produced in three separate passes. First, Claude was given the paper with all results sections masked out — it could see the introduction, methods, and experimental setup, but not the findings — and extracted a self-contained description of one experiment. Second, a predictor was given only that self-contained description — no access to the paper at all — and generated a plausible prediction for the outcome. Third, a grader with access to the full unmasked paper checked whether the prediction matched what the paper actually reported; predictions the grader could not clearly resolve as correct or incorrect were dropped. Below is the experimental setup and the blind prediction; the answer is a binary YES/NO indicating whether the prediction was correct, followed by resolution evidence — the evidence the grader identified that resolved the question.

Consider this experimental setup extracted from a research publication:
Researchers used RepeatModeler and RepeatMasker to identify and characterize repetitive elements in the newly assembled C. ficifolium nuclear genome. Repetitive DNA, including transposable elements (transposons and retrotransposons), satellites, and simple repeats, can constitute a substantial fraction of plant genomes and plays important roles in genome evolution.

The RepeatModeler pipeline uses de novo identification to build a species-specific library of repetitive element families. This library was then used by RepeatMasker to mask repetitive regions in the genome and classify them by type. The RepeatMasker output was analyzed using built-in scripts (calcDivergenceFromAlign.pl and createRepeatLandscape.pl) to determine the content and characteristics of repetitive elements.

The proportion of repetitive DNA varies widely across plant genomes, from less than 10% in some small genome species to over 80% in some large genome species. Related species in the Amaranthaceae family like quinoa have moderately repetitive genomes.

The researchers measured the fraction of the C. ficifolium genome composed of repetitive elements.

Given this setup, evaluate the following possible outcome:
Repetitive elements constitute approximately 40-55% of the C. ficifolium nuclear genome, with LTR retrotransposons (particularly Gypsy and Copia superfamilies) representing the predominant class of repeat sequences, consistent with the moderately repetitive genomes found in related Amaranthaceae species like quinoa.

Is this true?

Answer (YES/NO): NO